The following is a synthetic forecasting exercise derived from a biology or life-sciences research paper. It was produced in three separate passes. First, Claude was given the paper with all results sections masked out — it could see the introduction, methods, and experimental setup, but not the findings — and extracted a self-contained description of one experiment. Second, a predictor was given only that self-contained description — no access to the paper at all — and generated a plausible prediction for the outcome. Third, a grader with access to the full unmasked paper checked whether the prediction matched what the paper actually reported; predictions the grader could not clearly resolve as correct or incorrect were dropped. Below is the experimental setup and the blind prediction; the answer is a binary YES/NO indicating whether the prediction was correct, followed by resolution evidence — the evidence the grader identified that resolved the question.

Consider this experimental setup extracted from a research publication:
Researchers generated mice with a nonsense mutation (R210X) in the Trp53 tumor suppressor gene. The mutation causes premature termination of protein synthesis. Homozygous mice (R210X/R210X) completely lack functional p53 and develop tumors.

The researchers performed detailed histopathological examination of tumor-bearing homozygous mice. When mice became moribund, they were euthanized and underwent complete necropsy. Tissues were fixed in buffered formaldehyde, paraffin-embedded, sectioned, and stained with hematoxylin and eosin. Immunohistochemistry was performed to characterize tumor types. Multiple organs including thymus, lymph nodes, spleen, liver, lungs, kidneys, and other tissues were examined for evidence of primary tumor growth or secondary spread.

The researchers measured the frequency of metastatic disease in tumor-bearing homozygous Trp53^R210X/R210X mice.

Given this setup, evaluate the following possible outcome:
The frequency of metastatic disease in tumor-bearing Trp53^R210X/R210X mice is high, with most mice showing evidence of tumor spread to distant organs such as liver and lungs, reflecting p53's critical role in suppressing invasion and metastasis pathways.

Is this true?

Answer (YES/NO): YES